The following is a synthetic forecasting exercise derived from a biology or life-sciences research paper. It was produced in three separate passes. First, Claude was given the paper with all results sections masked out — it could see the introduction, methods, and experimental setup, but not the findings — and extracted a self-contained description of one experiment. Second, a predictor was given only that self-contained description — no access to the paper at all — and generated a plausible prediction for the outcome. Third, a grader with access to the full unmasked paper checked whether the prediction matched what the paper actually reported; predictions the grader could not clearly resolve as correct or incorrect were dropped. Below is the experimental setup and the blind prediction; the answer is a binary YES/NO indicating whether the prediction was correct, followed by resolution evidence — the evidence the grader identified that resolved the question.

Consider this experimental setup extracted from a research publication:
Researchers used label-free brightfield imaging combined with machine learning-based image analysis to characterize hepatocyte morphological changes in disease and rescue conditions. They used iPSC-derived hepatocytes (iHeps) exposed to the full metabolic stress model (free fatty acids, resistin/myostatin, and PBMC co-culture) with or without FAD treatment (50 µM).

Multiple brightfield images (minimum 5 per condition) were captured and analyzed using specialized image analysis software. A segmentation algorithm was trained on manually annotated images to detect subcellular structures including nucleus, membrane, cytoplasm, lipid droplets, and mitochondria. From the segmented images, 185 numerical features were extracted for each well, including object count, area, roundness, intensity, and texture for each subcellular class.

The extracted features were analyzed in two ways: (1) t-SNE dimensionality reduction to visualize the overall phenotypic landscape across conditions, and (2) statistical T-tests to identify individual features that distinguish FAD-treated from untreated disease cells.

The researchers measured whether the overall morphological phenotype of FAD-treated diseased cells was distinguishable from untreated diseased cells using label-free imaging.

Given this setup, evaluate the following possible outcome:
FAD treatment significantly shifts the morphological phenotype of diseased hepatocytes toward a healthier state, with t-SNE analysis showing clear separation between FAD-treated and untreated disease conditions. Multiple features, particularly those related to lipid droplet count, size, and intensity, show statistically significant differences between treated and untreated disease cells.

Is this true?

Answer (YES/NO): YES